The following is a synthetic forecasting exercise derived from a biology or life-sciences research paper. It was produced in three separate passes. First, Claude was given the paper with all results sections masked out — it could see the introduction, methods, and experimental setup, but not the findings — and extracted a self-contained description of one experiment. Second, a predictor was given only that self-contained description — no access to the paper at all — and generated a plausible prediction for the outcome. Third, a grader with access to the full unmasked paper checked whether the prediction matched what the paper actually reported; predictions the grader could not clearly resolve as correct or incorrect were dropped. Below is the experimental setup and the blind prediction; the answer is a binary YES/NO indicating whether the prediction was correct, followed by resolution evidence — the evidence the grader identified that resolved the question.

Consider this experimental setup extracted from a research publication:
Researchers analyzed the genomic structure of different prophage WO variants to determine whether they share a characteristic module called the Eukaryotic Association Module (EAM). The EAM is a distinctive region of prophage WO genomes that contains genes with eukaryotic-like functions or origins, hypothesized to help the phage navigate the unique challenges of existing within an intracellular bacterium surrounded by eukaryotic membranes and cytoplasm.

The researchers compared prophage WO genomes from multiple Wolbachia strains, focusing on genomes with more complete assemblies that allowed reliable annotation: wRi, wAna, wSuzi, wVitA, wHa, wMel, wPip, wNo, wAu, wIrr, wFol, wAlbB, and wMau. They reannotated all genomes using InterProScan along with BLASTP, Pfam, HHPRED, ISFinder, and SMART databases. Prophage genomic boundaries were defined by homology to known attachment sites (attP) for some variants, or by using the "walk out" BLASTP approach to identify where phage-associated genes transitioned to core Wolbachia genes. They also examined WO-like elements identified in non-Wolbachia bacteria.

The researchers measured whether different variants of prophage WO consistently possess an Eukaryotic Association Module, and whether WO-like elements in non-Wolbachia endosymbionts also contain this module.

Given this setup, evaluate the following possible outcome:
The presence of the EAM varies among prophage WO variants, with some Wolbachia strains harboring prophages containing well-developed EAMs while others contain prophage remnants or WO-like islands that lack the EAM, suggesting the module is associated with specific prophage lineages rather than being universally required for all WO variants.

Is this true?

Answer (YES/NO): NO